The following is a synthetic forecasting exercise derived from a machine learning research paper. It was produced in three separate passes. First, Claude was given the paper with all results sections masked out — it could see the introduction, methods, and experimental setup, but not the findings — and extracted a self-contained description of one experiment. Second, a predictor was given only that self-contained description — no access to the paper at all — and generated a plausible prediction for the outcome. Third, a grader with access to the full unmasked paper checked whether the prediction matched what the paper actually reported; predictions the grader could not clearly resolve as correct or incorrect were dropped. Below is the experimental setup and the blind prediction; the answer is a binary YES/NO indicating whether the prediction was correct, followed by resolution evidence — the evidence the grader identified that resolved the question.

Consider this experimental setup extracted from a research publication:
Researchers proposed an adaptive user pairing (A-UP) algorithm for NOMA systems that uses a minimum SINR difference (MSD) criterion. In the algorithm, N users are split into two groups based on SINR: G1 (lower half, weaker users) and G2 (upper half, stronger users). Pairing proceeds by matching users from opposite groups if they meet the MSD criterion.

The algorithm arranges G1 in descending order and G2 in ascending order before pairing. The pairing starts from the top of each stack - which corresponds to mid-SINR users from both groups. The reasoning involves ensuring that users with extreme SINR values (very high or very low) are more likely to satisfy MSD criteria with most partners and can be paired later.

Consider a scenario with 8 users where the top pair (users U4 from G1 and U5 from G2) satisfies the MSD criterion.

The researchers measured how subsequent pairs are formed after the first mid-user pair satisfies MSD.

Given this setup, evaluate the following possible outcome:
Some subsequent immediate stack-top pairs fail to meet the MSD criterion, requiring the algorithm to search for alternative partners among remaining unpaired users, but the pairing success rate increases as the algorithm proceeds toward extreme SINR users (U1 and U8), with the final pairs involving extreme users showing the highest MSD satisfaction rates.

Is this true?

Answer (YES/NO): NO